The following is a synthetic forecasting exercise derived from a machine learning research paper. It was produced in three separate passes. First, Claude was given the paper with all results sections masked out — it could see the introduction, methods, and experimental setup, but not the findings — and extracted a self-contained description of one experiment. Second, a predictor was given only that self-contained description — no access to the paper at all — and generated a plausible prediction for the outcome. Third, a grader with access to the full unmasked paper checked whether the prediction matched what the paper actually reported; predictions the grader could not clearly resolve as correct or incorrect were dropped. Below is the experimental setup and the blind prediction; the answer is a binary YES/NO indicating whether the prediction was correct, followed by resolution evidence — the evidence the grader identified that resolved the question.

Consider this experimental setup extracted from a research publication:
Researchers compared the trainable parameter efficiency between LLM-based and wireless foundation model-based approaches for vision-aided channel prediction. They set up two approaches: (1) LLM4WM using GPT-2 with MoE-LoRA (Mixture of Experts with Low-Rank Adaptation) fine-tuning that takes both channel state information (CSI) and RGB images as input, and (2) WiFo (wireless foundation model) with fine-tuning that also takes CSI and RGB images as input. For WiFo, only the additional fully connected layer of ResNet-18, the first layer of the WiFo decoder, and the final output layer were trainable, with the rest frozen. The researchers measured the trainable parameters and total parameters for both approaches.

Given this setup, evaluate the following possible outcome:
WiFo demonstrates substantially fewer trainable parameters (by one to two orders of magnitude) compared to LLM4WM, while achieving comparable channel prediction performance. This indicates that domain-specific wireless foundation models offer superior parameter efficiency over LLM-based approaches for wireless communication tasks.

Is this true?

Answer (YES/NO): NO